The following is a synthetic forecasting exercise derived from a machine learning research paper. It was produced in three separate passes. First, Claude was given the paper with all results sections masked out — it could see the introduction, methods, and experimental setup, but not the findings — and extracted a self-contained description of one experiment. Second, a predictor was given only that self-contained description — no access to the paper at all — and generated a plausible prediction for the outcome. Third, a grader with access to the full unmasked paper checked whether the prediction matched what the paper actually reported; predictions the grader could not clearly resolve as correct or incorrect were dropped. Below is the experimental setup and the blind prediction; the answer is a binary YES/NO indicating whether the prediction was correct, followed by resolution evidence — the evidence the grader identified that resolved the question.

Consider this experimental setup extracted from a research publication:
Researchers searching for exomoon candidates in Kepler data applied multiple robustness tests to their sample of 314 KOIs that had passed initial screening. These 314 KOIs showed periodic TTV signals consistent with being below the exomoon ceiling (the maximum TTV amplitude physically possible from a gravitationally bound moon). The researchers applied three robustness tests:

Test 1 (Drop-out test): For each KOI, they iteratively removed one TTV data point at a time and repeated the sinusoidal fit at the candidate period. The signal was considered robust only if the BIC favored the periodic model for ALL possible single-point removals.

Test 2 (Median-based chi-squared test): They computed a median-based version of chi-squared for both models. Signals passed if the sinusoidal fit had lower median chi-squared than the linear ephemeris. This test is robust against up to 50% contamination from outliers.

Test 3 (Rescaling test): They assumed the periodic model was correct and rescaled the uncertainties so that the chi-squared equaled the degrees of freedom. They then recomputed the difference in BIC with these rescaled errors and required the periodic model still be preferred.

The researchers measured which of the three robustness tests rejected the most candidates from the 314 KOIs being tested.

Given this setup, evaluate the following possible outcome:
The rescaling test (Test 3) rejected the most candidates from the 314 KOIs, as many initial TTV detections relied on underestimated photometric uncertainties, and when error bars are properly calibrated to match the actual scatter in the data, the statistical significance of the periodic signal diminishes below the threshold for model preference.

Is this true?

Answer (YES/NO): NO